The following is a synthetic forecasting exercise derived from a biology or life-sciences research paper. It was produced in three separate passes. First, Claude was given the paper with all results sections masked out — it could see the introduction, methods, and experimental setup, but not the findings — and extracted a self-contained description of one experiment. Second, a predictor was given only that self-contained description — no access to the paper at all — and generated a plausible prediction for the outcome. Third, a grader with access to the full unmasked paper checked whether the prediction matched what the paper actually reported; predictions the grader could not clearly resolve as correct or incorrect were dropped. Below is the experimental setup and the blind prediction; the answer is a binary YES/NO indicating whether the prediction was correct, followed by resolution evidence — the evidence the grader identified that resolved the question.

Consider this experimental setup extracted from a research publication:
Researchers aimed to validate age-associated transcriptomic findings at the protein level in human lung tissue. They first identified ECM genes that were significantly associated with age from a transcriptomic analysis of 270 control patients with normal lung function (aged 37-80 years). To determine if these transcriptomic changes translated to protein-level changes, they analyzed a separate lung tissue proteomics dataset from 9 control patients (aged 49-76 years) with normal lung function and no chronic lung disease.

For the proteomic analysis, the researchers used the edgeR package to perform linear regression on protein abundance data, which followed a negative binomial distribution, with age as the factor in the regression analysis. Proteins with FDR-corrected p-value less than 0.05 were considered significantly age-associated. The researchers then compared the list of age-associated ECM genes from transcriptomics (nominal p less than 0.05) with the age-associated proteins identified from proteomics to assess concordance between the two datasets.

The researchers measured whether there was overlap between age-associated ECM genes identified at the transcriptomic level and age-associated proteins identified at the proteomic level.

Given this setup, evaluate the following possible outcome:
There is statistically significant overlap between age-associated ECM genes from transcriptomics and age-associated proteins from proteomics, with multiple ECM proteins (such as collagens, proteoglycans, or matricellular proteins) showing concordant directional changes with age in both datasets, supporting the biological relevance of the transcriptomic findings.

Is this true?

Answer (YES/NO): YES